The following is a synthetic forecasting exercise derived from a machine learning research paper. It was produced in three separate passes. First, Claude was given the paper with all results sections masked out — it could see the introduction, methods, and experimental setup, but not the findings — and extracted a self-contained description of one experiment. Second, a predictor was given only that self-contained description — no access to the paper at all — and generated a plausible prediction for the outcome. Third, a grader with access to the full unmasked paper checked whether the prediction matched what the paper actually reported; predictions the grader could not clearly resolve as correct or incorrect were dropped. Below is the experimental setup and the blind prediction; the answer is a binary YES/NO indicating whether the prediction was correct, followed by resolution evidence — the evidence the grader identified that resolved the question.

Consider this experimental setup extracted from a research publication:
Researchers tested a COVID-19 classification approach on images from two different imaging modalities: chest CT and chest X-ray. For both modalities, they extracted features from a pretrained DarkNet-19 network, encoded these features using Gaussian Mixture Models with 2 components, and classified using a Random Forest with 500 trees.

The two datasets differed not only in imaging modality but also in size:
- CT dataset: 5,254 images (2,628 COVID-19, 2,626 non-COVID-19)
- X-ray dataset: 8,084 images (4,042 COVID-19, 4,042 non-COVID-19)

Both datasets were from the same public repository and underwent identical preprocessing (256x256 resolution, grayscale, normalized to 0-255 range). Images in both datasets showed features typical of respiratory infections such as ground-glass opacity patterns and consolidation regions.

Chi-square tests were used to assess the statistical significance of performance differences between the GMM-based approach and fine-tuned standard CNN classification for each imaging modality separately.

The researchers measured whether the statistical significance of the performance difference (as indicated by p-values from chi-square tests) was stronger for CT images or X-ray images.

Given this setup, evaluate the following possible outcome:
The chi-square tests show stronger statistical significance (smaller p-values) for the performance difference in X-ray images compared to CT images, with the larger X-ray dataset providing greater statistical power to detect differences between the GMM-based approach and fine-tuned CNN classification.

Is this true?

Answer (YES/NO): NO